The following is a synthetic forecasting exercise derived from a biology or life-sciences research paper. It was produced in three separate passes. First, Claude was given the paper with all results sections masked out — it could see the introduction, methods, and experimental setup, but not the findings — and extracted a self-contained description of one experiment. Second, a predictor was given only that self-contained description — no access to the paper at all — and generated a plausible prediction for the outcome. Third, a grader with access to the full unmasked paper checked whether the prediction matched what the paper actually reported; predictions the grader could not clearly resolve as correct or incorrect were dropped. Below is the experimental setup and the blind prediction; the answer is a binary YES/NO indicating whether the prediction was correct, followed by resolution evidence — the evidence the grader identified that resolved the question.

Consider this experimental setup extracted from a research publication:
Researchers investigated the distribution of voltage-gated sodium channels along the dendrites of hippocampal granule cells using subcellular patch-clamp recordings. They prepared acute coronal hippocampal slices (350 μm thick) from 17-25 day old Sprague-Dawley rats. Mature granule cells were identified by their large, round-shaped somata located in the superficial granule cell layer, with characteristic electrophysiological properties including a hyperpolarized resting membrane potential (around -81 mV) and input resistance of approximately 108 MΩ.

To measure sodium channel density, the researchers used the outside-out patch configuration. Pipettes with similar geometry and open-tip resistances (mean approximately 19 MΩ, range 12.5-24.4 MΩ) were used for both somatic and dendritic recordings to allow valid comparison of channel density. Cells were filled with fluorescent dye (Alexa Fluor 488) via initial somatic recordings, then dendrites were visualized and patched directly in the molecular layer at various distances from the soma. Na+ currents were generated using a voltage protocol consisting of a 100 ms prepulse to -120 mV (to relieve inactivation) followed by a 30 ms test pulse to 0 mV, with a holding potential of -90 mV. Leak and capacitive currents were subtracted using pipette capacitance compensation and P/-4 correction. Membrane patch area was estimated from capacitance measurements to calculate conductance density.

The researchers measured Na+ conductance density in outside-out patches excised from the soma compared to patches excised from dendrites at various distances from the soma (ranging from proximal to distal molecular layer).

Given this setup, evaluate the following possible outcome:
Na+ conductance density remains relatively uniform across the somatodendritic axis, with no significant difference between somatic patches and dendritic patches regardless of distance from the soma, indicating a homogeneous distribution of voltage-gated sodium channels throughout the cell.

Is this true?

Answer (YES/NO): YES